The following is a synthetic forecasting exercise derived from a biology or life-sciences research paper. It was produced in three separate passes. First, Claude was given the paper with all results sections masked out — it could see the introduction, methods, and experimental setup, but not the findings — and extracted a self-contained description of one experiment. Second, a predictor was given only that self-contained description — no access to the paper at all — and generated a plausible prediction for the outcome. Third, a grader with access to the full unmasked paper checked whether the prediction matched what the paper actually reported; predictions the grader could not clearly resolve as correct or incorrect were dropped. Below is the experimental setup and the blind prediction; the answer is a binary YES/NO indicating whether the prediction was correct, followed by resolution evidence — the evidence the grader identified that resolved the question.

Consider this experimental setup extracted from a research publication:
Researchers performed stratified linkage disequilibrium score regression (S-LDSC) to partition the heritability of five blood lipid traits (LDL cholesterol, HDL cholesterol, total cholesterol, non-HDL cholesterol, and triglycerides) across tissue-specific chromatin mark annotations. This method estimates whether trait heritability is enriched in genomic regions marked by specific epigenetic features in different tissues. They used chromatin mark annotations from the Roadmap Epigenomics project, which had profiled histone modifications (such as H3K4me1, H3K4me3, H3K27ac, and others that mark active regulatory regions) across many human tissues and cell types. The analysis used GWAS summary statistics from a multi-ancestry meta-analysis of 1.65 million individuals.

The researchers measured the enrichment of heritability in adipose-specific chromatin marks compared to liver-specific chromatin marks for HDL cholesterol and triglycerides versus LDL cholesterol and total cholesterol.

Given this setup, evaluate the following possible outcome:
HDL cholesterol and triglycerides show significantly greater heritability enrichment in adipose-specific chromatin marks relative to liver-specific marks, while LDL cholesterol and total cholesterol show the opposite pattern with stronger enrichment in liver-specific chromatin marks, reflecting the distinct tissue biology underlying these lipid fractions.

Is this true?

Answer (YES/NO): NO